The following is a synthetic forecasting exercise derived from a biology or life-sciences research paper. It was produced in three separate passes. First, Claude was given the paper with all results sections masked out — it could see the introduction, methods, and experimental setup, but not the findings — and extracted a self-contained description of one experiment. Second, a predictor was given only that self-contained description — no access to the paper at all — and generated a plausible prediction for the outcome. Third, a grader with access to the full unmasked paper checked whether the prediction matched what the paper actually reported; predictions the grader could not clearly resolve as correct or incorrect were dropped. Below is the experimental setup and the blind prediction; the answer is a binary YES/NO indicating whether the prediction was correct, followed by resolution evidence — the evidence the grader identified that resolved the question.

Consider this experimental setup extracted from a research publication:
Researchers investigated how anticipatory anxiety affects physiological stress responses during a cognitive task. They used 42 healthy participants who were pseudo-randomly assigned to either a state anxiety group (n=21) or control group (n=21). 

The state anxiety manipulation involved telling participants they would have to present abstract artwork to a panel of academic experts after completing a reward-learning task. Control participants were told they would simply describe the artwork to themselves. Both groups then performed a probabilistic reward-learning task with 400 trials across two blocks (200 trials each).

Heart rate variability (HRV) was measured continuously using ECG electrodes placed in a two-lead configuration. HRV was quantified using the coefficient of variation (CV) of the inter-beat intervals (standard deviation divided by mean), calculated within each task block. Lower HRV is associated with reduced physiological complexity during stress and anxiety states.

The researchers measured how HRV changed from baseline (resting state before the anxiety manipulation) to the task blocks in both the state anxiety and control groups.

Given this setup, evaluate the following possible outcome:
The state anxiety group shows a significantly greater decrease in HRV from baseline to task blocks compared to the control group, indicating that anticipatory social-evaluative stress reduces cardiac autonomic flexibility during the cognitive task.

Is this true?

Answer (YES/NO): YES